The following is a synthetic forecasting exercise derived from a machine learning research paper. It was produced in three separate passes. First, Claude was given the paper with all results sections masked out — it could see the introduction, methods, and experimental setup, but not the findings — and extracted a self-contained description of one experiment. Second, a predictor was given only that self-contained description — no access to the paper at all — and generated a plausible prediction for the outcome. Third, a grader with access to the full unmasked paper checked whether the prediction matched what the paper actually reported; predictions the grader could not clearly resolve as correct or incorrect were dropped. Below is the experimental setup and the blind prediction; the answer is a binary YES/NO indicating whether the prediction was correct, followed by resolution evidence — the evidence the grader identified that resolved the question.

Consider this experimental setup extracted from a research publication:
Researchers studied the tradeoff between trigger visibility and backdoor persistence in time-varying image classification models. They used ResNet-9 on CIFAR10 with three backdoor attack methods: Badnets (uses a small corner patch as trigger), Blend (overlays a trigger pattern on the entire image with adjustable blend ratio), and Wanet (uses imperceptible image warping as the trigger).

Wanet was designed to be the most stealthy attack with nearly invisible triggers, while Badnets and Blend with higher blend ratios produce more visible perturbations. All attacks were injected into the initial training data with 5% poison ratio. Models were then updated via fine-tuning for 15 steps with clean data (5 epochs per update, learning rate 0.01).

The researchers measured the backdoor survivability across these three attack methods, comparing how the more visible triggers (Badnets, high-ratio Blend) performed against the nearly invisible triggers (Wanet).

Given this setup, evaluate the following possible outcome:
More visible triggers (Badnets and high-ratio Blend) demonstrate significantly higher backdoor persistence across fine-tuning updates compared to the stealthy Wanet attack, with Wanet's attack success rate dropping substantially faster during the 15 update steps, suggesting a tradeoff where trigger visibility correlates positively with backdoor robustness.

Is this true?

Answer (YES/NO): YES